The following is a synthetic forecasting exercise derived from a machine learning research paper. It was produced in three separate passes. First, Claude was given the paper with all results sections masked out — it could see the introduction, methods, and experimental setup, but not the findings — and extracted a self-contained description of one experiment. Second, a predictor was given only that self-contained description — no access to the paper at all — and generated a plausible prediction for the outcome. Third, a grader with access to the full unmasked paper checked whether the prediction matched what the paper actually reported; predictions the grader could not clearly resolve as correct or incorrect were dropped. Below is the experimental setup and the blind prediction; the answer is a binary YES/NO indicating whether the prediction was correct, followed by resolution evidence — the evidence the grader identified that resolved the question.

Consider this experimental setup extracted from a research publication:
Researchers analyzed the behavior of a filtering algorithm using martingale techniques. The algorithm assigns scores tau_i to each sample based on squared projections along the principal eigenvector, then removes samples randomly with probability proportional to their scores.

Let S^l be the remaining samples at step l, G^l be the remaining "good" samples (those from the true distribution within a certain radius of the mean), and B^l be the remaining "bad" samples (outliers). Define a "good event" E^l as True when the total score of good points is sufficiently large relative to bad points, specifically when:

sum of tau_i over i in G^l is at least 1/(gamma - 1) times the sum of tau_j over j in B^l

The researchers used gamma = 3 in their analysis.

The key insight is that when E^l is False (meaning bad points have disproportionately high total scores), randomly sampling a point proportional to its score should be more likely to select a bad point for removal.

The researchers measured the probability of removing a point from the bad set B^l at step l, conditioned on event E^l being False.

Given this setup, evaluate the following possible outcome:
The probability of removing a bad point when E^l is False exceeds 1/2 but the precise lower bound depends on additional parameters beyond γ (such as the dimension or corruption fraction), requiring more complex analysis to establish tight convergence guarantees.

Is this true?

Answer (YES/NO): NO